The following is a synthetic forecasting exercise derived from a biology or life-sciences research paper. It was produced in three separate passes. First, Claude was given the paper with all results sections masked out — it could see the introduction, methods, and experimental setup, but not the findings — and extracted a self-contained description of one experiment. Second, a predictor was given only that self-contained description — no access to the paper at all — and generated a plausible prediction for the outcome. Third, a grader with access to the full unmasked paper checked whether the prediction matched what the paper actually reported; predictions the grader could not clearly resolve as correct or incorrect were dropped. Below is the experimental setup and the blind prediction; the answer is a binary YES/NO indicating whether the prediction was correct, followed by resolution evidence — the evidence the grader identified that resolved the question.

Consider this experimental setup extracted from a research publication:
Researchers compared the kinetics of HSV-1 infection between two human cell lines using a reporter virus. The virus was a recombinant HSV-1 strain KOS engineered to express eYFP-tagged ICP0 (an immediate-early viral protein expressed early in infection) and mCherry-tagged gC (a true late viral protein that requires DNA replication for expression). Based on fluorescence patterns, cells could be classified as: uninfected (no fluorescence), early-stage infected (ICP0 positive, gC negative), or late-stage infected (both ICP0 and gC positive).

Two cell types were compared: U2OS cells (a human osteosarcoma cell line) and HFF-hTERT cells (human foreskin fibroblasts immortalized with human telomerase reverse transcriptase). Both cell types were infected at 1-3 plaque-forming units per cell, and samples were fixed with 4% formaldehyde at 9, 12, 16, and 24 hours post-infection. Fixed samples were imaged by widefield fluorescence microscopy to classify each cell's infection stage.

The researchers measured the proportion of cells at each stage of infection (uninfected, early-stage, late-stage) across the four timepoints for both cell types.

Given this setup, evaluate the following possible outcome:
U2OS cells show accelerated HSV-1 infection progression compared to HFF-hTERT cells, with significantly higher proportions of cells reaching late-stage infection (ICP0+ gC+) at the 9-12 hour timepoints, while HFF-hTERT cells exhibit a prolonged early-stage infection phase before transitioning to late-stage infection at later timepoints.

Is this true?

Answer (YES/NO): NO